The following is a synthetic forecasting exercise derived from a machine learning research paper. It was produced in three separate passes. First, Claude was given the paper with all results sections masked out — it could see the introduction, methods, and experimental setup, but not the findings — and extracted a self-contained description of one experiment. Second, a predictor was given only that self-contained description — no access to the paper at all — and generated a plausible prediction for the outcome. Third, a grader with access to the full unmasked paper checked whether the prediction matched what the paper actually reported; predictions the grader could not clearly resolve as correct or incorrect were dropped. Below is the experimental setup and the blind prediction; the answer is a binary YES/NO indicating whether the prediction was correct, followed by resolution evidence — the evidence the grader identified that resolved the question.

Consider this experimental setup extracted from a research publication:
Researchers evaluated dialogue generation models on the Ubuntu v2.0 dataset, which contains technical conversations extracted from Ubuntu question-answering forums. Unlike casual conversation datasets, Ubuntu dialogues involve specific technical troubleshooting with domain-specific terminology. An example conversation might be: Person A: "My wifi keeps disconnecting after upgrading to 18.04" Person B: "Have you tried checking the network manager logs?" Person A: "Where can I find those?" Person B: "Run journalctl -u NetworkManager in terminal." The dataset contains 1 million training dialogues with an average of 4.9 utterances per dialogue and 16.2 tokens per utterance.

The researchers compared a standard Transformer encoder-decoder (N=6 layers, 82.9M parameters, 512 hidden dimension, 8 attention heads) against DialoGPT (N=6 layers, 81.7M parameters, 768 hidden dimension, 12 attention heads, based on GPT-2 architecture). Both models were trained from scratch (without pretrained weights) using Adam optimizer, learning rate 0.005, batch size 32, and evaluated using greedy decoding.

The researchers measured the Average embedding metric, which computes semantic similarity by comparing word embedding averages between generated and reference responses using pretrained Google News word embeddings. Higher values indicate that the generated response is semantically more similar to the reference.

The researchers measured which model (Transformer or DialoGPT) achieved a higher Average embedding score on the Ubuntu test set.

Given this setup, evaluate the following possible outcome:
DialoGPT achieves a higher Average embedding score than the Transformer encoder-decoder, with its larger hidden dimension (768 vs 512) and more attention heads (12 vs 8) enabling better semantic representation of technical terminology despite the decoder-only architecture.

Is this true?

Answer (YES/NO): NO